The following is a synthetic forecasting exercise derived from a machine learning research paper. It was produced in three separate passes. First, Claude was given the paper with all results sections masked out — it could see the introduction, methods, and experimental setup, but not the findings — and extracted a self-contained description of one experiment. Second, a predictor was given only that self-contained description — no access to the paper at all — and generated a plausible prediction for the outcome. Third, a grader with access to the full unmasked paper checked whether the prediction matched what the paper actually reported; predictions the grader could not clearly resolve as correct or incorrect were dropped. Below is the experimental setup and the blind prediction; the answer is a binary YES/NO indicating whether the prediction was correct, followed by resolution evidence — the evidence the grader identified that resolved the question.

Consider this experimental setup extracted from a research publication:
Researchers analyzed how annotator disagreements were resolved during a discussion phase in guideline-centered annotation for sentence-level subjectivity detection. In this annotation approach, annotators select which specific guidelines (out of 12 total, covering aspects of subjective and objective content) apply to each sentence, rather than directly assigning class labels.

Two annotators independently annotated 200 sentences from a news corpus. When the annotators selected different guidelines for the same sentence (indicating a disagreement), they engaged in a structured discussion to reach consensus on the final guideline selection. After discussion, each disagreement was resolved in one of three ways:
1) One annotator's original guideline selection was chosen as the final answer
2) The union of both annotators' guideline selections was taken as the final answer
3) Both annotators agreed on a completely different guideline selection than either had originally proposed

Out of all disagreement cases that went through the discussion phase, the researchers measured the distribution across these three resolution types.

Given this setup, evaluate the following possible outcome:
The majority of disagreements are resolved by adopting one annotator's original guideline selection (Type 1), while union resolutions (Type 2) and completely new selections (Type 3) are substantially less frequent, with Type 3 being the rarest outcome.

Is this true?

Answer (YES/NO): NO